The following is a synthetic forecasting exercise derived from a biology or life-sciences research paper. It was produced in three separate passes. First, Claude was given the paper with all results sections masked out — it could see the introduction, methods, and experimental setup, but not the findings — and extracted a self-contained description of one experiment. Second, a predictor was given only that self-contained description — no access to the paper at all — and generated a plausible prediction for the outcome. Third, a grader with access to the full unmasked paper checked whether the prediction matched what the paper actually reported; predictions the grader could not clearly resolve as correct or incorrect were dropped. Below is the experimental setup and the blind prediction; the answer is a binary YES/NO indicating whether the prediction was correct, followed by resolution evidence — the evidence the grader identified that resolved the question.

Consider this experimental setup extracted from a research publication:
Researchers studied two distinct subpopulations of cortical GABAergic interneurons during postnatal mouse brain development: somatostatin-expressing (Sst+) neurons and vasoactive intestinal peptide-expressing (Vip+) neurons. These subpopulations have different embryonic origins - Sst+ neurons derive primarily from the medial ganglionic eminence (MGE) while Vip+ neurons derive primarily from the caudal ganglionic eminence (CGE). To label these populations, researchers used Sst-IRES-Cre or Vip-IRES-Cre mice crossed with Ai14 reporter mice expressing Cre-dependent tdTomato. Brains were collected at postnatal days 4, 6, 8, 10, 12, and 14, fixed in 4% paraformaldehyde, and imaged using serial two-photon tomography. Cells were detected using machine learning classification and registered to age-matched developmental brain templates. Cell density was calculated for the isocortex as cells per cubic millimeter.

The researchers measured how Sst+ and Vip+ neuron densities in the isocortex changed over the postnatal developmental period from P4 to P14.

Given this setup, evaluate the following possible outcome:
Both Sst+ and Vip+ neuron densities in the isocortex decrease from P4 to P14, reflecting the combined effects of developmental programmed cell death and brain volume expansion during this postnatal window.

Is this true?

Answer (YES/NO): NO